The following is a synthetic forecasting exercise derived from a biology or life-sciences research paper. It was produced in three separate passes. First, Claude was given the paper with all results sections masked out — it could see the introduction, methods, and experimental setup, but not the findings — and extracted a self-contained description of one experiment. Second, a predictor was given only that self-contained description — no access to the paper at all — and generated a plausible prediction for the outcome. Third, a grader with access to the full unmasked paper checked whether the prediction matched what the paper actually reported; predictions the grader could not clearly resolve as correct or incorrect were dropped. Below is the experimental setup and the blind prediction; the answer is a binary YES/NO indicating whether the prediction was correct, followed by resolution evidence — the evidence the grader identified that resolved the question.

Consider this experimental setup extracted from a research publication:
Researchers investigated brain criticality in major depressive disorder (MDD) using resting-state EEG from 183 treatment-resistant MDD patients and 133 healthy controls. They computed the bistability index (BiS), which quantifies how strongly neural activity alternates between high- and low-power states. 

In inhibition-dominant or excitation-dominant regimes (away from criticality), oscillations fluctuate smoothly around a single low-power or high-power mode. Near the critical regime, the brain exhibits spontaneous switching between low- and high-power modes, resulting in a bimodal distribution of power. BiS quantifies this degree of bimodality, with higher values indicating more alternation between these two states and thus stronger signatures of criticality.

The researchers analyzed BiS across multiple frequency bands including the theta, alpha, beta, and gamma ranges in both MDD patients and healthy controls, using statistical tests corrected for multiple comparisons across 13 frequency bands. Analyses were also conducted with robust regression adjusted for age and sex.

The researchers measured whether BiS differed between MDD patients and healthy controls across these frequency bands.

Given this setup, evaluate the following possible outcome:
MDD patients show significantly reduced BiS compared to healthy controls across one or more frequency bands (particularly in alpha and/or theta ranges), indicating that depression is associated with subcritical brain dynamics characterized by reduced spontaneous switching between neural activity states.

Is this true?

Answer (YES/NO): NO